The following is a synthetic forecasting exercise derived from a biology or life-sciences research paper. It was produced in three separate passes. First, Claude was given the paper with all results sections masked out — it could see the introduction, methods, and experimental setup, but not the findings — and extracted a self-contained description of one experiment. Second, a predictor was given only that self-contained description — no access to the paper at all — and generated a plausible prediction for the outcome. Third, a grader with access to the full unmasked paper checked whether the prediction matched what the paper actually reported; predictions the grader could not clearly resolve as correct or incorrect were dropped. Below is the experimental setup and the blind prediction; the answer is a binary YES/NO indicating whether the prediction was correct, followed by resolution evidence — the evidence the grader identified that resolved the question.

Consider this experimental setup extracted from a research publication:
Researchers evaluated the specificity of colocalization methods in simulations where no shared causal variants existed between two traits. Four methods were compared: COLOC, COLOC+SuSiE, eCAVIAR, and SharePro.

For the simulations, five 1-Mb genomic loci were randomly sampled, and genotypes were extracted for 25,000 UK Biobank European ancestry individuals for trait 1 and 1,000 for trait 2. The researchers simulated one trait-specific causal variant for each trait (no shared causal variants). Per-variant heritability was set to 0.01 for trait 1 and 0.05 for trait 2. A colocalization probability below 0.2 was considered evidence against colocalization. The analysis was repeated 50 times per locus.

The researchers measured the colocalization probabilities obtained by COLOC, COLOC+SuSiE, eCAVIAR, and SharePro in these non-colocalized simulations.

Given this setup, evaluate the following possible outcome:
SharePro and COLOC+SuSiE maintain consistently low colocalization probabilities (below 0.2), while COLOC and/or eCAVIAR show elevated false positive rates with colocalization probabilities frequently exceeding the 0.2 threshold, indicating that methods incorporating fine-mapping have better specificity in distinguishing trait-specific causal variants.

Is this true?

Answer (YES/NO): NO